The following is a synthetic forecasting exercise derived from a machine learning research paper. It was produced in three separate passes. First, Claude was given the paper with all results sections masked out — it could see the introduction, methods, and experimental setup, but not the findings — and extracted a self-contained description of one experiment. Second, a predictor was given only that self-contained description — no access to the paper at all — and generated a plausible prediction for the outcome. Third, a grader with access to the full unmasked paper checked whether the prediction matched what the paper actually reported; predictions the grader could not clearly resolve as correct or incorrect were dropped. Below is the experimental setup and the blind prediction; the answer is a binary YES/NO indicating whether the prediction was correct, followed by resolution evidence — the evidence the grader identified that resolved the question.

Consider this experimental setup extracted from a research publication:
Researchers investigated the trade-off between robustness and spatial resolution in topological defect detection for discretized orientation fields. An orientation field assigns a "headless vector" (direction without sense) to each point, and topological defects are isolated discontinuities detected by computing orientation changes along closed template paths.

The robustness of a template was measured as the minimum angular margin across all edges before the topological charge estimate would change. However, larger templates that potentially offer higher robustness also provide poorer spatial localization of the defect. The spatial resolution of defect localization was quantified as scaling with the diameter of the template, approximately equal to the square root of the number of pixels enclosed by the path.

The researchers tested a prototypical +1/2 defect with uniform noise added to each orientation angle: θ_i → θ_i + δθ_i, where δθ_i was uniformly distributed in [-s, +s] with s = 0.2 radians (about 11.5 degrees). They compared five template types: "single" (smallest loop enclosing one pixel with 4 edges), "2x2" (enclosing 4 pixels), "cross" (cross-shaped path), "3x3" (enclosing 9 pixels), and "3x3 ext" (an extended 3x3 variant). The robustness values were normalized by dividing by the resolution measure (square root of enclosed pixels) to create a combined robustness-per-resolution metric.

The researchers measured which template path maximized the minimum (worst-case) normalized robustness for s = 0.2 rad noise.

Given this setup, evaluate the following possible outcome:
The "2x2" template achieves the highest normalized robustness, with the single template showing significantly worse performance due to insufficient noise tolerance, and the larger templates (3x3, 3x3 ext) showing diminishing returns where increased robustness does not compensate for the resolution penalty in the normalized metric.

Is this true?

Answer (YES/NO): NO